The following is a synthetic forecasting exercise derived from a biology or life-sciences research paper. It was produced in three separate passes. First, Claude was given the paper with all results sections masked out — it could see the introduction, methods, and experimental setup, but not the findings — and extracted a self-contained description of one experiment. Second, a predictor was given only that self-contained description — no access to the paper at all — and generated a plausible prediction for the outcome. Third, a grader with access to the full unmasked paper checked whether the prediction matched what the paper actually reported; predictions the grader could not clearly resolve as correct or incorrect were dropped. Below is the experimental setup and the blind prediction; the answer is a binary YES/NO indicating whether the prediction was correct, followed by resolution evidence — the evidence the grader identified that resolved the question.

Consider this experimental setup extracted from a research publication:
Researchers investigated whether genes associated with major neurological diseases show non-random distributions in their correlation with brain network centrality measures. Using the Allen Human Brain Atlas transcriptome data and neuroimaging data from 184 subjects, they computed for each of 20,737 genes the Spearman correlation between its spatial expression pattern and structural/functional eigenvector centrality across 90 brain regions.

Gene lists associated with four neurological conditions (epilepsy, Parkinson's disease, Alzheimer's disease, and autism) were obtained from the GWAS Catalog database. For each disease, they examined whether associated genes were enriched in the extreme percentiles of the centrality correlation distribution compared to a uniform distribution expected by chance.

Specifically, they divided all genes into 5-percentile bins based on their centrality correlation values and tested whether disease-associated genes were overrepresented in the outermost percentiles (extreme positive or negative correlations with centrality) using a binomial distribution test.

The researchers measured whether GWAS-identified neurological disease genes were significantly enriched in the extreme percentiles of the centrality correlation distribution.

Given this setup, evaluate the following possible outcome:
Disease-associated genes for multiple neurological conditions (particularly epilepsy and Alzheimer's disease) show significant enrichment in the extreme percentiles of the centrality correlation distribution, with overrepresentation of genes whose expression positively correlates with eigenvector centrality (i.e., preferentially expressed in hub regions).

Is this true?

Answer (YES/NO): NO